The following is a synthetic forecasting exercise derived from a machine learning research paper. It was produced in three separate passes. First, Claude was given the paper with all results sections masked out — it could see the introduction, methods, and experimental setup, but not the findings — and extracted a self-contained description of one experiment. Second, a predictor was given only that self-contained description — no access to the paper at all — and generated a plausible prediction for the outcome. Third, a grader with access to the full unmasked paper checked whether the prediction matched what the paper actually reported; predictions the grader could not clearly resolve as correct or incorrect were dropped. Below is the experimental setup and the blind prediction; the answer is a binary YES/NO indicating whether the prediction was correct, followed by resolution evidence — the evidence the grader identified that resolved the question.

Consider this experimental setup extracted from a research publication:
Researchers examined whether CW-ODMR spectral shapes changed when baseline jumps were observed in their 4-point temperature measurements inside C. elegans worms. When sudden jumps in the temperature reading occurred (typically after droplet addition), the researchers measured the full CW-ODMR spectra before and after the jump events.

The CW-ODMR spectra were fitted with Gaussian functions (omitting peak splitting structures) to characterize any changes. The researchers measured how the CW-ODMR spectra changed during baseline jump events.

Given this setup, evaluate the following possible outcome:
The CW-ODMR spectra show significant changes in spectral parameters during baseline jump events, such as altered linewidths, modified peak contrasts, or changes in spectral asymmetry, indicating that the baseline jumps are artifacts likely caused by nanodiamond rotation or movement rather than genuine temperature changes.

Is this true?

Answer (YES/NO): NO